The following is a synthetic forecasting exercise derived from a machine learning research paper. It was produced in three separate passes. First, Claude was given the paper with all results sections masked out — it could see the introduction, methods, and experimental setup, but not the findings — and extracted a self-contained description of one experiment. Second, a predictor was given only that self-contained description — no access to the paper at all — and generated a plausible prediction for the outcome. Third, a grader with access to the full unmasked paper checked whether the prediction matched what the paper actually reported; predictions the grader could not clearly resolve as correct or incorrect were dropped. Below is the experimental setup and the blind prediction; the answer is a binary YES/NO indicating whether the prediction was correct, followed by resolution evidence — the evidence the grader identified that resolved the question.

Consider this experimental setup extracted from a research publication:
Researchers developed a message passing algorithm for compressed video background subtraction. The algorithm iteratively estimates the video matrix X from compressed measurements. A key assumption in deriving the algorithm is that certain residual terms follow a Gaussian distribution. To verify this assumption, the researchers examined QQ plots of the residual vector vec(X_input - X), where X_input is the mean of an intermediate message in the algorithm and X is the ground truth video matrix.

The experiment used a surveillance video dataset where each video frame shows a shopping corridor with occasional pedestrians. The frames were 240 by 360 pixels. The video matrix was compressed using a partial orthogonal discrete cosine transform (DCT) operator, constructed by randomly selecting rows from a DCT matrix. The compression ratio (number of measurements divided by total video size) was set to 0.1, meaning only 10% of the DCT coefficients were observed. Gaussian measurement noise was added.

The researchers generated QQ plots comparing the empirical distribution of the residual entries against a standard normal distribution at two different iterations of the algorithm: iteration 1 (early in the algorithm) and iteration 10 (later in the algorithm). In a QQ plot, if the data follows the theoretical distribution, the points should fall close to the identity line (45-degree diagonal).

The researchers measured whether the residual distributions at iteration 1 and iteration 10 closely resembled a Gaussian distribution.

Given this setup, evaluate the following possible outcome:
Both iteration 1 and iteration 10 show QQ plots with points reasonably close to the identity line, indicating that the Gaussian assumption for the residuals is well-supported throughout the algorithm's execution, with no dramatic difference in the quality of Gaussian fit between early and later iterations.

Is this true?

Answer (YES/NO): YES